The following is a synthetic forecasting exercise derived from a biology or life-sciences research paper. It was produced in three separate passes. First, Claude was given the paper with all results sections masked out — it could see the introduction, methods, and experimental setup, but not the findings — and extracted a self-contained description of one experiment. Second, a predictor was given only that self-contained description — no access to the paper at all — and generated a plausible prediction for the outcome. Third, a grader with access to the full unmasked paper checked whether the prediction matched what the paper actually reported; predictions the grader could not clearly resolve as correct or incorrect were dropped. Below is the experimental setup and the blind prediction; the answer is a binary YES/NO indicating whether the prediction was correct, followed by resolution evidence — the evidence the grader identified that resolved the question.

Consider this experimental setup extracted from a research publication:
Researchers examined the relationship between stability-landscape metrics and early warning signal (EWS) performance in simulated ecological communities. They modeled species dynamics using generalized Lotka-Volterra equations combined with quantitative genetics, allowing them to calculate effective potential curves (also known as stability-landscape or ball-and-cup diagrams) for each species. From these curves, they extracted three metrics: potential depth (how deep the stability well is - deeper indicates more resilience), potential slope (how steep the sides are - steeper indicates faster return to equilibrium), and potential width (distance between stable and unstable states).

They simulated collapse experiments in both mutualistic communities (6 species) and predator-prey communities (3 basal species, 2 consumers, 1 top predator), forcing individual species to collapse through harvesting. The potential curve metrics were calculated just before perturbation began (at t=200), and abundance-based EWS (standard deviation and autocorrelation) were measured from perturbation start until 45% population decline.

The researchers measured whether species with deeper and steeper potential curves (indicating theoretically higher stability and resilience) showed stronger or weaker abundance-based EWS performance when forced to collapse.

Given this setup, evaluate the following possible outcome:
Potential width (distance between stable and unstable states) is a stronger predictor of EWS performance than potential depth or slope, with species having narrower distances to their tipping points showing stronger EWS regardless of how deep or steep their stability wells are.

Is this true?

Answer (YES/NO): NO